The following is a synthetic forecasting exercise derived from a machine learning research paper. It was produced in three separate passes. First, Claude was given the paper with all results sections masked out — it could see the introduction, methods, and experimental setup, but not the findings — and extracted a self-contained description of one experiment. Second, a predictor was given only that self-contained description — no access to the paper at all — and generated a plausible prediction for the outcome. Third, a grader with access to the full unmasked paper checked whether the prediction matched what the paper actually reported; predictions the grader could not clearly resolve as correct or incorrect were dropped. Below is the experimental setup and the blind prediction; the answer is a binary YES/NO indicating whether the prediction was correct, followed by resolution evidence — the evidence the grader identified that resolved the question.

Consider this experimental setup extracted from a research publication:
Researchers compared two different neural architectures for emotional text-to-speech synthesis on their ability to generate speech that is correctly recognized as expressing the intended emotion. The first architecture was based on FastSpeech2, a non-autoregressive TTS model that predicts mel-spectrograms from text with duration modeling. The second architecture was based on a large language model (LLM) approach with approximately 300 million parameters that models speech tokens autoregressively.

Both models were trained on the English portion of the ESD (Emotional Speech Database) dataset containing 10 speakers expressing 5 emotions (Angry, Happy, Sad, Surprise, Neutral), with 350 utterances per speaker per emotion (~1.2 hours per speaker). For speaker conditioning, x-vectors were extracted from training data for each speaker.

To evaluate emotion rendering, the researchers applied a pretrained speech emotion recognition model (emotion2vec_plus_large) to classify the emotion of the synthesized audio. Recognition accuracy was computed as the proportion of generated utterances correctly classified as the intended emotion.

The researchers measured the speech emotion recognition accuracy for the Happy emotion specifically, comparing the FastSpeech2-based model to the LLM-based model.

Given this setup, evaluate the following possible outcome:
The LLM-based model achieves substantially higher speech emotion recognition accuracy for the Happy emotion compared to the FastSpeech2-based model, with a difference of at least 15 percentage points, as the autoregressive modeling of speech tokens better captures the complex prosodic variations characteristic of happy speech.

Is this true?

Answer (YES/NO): YES